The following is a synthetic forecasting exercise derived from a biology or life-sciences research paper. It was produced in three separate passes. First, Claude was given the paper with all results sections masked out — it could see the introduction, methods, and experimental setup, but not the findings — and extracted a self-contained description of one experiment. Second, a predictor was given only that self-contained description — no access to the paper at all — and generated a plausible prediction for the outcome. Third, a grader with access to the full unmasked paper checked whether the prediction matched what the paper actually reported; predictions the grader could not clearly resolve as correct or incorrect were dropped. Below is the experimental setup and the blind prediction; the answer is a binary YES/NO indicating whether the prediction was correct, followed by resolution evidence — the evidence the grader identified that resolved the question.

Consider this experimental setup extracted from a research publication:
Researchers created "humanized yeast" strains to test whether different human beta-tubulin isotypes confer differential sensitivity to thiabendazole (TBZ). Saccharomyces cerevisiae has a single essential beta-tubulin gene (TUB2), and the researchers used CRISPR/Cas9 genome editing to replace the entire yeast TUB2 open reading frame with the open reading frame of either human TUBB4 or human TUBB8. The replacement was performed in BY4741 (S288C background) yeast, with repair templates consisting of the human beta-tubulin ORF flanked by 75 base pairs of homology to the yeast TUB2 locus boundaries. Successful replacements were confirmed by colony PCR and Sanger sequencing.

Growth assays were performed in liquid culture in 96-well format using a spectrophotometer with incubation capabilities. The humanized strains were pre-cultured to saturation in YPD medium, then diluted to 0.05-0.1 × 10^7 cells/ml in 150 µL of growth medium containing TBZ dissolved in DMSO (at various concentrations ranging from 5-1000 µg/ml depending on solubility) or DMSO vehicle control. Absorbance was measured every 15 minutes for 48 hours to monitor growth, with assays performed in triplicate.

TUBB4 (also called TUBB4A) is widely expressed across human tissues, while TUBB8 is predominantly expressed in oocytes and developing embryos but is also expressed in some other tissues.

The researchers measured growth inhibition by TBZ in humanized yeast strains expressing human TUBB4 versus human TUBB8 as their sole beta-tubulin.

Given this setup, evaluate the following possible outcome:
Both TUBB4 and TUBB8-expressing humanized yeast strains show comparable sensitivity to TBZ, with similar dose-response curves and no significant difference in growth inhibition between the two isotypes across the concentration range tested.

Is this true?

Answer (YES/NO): NO